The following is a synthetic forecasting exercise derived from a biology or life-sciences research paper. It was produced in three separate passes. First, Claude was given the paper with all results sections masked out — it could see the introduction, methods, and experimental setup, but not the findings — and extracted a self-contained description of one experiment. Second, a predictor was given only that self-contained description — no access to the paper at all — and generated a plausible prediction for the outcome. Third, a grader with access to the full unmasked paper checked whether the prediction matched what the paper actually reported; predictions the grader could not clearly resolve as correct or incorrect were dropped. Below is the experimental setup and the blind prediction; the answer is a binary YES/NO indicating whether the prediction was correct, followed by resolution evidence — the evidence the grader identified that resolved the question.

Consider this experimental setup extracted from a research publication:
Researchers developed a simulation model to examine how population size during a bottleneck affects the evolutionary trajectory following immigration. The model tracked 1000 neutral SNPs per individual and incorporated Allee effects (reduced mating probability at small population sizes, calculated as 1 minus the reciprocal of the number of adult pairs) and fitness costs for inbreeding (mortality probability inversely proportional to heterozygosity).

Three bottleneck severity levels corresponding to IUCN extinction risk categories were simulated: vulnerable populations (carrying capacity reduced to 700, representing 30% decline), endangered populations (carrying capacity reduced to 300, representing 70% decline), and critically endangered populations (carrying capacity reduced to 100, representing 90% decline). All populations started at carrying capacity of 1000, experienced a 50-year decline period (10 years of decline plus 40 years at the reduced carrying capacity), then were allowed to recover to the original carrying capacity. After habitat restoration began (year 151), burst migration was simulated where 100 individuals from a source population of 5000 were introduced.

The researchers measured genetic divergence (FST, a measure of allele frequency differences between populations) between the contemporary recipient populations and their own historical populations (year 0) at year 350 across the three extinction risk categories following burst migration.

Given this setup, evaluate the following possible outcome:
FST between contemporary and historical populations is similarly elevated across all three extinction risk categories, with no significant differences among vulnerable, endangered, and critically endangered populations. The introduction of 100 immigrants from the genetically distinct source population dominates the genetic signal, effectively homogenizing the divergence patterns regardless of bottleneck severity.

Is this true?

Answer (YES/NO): NO